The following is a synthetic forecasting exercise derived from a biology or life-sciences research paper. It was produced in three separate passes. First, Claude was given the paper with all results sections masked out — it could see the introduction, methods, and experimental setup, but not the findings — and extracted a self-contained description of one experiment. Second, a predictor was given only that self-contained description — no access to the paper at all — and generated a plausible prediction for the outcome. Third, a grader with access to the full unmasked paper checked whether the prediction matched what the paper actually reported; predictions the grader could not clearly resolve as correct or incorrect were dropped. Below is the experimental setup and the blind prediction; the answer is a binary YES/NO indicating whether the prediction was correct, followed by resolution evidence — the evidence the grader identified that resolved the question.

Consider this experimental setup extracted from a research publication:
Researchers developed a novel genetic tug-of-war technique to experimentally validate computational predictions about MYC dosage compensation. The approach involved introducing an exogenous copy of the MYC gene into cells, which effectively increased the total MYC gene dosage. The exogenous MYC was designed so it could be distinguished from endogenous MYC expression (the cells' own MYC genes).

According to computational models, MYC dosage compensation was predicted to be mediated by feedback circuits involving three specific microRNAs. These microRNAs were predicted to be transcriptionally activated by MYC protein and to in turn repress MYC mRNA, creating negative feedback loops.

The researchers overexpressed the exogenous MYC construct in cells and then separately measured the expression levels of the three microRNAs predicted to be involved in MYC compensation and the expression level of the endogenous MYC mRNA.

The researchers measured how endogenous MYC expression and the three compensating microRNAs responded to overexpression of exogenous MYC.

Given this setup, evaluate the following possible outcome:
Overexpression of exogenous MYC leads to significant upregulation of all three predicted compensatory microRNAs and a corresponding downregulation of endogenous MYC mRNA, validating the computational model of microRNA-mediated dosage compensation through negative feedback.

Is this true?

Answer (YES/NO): YES